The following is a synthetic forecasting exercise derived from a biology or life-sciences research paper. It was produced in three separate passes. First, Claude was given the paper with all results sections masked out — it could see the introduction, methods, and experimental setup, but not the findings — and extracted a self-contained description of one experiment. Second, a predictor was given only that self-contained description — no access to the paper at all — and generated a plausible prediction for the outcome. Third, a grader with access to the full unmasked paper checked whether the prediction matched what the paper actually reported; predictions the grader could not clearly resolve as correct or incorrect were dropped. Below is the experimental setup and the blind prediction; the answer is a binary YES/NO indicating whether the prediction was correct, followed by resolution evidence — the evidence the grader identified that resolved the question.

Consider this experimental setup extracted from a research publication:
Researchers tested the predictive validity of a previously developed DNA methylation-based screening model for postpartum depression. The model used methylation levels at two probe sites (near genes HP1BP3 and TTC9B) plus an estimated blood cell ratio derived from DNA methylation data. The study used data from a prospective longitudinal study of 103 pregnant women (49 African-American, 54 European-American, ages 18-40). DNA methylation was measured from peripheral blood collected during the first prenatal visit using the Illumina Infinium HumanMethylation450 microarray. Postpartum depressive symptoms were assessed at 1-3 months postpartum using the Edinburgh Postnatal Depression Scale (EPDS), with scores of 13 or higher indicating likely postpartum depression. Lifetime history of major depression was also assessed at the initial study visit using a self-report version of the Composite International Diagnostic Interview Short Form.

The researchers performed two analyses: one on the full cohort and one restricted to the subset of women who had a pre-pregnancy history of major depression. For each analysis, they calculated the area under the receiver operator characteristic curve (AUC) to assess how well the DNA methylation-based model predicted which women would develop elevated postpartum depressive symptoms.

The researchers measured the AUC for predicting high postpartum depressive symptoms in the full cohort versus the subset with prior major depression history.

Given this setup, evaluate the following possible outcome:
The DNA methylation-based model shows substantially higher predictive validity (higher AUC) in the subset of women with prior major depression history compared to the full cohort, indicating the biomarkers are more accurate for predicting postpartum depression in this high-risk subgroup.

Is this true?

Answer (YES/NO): YES